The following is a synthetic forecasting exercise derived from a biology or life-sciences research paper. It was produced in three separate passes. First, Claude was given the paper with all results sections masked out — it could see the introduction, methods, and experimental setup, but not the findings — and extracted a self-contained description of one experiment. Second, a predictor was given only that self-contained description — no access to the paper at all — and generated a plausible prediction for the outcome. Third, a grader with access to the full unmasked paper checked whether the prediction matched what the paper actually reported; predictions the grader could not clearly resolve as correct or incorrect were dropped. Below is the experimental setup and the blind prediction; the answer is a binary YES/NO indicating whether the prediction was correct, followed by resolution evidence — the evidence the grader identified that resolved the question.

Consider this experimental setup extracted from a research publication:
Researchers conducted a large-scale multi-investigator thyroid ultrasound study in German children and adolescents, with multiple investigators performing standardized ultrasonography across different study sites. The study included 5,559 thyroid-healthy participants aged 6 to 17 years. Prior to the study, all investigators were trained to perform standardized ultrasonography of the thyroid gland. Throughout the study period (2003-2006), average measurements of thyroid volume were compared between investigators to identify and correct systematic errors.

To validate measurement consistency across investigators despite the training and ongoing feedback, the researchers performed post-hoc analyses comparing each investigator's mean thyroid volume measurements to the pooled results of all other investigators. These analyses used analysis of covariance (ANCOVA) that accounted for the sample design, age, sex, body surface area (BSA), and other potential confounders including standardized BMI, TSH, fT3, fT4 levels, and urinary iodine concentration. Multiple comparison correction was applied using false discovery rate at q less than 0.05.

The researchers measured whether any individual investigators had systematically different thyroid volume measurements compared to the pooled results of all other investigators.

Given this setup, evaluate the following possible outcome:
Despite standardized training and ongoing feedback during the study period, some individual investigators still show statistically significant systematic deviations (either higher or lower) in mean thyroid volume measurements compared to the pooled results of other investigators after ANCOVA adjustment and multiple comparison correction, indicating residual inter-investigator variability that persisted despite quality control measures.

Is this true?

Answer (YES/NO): YES